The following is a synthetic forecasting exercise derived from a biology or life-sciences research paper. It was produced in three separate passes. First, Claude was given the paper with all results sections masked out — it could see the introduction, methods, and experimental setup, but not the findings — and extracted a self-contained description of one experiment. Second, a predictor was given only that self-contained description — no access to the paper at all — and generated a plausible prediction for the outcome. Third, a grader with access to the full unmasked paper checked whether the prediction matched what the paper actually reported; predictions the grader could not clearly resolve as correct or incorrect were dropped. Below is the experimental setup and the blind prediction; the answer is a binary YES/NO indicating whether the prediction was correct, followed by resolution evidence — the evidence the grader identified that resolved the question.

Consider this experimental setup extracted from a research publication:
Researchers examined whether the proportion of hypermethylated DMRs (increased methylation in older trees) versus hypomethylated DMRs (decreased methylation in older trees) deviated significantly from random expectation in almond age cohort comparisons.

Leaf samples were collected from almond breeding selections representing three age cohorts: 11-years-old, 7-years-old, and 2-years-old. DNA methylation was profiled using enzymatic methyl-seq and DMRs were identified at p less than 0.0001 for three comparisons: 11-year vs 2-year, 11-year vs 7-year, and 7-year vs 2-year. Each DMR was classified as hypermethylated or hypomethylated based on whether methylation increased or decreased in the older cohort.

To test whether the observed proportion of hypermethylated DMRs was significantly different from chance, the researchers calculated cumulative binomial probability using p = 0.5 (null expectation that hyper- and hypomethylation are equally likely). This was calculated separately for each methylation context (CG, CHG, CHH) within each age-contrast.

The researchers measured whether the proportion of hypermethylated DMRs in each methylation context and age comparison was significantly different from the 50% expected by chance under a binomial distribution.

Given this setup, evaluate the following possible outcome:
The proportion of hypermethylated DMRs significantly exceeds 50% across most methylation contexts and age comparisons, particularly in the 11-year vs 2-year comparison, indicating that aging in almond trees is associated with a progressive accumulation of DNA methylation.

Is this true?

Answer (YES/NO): YES